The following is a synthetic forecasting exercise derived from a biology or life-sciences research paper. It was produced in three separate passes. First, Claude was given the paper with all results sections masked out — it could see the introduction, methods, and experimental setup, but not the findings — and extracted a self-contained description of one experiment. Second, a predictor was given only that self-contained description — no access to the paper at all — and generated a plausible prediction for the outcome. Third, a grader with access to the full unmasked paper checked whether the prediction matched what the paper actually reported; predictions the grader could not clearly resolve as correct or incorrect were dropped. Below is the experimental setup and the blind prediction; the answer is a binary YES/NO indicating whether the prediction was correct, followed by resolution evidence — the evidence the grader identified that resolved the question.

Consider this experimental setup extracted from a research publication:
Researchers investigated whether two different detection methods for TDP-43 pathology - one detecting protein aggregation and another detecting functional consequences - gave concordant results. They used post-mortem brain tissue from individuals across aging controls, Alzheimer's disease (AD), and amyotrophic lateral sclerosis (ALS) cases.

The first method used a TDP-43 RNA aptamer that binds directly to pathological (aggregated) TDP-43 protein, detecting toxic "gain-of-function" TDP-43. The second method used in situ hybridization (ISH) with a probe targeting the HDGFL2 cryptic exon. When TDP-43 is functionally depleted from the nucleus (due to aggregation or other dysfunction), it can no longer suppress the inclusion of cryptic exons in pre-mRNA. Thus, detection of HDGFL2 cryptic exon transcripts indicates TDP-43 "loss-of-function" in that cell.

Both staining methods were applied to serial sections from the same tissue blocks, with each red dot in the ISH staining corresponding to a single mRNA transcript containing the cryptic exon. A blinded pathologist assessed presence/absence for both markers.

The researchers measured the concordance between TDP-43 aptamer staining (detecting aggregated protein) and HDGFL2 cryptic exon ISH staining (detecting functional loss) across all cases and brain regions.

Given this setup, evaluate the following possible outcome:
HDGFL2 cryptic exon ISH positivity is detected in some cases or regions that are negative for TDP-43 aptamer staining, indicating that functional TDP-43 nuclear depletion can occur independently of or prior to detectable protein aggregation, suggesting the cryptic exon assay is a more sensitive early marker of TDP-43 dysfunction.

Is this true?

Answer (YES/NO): NO